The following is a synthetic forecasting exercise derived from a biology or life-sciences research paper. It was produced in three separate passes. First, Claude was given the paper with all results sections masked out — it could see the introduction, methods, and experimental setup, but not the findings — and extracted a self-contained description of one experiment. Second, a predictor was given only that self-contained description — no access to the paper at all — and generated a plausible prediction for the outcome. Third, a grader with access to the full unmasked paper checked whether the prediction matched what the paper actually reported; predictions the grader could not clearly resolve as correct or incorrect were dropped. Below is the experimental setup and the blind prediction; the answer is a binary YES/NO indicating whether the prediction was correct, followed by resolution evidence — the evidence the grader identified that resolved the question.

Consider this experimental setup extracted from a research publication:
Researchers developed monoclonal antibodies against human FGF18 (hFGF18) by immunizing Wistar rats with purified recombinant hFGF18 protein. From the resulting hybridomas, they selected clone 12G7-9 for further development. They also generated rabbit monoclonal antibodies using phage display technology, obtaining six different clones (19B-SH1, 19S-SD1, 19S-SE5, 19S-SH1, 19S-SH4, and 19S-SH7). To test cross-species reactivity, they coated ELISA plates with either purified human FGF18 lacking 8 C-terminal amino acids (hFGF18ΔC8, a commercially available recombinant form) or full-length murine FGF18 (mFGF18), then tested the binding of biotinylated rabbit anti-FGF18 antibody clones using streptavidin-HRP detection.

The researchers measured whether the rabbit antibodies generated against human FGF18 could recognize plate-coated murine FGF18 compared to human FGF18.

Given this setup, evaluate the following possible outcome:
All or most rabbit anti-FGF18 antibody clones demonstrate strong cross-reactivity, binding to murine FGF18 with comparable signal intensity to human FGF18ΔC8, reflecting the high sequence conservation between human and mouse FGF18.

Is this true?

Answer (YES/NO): NO